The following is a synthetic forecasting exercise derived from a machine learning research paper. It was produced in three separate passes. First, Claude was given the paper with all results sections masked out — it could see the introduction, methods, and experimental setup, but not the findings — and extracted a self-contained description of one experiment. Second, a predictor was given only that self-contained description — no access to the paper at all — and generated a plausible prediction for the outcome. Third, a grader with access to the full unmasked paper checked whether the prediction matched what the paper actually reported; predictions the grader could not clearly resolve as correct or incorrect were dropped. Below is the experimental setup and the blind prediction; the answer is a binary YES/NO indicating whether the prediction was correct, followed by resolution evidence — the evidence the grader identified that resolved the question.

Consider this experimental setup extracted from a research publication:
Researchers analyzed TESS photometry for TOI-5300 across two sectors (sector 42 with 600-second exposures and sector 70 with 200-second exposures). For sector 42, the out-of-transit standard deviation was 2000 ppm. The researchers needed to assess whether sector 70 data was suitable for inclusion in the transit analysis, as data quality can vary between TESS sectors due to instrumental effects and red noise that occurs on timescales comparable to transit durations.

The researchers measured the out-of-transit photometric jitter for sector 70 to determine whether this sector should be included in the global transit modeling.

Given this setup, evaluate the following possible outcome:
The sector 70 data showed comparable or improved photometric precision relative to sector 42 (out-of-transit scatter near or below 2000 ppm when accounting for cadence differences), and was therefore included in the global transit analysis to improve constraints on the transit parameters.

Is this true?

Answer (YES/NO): NO